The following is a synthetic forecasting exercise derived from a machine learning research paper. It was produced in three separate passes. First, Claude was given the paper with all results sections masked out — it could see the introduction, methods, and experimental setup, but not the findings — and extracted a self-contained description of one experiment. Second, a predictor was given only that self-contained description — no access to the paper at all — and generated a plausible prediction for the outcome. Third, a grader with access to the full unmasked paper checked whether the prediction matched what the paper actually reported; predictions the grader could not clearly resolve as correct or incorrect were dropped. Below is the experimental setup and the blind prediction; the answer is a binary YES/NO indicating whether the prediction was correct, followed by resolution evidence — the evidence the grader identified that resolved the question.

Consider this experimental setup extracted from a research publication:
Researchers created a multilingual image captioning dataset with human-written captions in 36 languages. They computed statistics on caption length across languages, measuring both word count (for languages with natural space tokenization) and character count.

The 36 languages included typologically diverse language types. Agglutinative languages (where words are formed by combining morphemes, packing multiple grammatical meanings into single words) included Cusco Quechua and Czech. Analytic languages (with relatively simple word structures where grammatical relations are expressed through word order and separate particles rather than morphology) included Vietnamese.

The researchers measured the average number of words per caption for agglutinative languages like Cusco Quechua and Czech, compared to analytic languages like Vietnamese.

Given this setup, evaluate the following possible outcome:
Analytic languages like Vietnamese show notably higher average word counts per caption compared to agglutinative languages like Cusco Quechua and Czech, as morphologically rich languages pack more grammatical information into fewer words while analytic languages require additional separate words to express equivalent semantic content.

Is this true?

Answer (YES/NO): YES